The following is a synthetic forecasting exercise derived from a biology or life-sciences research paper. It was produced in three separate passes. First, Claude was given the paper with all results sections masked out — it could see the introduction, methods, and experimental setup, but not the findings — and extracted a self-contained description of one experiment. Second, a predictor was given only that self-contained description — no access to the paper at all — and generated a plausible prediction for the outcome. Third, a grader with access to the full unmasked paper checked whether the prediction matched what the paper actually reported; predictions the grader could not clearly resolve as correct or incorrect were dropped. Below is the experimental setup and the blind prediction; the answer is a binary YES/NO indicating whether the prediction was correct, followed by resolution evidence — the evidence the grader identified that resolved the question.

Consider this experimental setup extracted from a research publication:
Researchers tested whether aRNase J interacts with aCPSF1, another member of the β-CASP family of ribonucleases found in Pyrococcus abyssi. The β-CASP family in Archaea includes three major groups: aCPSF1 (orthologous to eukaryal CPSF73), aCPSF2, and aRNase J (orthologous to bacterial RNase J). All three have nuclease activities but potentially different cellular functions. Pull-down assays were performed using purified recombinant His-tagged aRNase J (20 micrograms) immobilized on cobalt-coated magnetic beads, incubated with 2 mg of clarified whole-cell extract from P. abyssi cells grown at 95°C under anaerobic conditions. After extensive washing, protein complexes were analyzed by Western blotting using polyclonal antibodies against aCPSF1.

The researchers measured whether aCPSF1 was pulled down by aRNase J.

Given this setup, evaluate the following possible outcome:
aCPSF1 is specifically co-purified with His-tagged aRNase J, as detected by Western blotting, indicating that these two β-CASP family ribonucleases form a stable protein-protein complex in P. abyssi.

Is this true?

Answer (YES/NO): NO